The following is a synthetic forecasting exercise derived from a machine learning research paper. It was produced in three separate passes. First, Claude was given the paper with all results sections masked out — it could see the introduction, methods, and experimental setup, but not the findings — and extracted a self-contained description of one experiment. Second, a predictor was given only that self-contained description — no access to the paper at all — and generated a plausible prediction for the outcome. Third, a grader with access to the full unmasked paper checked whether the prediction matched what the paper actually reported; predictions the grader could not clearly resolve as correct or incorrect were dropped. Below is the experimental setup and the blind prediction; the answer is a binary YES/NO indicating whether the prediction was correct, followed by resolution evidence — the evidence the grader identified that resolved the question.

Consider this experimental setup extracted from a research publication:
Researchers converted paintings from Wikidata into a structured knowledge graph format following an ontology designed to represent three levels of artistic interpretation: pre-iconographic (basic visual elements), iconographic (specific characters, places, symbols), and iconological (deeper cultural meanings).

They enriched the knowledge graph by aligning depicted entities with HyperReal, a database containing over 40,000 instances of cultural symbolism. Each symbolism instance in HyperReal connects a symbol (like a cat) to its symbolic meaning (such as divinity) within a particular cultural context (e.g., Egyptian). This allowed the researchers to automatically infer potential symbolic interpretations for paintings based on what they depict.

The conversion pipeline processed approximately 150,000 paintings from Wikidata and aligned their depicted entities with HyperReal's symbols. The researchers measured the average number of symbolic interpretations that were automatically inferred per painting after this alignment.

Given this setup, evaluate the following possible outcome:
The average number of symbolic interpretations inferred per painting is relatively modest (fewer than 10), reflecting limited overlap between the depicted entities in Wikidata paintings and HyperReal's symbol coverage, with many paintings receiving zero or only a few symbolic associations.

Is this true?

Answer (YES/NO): NO